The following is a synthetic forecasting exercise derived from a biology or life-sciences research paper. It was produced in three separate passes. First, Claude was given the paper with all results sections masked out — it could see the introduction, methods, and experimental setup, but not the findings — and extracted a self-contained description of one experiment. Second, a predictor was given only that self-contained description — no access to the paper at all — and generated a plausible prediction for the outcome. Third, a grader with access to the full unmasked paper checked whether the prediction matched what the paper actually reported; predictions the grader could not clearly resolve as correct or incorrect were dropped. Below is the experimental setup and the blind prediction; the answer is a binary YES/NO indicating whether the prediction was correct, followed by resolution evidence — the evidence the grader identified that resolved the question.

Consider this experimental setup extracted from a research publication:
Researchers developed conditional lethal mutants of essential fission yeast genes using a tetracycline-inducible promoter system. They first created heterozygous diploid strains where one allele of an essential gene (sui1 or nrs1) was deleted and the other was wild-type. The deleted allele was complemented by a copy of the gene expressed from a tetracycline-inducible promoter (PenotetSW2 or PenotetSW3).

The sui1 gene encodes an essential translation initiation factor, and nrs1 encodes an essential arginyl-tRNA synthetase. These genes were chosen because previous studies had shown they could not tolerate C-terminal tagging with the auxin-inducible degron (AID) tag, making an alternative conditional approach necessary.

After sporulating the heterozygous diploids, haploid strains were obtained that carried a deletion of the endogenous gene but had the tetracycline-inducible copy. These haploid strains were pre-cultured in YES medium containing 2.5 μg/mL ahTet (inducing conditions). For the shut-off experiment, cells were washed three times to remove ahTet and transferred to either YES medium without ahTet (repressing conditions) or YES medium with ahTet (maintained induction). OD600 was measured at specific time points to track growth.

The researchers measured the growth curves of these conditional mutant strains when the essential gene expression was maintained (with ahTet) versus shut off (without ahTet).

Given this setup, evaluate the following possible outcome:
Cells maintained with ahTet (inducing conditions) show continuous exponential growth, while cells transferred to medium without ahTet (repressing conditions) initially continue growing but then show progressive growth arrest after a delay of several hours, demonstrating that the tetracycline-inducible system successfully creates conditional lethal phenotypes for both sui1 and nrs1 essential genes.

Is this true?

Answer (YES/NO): YES